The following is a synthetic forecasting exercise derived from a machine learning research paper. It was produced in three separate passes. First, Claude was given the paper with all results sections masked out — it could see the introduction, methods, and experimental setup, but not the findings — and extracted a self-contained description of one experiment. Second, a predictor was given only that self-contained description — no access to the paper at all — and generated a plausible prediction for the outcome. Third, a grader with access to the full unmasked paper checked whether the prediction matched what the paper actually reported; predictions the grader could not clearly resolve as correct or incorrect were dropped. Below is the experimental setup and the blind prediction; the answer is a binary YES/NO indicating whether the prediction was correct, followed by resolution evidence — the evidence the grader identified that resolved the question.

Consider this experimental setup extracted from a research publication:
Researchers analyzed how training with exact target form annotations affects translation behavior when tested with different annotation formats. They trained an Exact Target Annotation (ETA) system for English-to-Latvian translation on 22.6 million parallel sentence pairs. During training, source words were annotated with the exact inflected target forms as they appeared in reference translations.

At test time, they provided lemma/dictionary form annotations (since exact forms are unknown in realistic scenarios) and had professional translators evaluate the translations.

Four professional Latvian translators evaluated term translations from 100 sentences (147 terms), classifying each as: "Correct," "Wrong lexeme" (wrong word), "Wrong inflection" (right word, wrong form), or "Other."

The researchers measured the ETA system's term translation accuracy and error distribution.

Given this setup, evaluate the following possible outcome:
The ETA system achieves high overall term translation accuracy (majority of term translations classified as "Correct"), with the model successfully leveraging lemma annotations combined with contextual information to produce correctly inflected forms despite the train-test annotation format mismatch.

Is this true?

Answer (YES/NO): NO